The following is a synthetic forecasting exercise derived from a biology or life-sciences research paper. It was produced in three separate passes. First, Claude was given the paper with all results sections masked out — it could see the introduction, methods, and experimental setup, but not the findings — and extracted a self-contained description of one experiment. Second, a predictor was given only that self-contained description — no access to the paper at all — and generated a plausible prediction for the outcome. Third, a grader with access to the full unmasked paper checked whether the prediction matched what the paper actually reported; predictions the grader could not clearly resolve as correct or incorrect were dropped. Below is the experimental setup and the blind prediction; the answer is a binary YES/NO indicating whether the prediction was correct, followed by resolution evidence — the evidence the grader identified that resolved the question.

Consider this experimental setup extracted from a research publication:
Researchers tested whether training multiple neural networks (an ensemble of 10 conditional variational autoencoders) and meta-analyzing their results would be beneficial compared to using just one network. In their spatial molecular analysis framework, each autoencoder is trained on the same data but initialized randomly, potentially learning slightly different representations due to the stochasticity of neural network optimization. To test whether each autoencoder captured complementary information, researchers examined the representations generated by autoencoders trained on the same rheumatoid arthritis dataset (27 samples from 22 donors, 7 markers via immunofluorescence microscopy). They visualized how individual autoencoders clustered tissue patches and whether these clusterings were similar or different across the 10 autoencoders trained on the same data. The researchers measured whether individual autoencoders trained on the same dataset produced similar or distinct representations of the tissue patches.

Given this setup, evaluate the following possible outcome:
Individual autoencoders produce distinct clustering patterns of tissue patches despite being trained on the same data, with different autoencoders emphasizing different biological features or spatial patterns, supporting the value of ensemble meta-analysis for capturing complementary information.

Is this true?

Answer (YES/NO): YES